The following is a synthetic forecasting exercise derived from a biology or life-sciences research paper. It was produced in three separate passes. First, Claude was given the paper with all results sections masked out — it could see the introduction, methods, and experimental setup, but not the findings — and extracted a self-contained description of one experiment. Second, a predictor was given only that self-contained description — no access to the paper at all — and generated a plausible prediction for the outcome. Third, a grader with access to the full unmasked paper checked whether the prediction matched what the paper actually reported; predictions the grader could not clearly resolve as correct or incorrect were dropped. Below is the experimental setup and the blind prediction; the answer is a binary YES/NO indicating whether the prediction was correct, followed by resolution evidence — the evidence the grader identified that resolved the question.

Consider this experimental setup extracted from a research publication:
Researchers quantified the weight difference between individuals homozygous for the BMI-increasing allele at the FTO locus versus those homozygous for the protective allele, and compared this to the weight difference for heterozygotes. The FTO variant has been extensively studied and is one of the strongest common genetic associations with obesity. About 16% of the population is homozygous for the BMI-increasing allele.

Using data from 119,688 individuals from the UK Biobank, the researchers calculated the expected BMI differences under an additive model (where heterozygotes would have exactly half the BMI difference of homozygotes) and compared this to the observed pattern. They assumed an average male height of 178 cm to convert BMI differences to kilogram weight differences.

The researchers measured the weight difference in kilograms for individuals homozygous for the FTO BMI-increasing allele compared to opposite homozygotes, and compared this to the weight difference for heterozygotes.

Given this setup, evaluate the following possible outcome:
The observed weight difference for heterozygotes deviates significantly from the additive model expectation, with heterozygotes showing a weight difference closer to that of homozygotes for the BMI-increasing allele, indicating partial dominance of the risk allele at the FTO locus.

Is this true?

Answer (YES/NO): NO